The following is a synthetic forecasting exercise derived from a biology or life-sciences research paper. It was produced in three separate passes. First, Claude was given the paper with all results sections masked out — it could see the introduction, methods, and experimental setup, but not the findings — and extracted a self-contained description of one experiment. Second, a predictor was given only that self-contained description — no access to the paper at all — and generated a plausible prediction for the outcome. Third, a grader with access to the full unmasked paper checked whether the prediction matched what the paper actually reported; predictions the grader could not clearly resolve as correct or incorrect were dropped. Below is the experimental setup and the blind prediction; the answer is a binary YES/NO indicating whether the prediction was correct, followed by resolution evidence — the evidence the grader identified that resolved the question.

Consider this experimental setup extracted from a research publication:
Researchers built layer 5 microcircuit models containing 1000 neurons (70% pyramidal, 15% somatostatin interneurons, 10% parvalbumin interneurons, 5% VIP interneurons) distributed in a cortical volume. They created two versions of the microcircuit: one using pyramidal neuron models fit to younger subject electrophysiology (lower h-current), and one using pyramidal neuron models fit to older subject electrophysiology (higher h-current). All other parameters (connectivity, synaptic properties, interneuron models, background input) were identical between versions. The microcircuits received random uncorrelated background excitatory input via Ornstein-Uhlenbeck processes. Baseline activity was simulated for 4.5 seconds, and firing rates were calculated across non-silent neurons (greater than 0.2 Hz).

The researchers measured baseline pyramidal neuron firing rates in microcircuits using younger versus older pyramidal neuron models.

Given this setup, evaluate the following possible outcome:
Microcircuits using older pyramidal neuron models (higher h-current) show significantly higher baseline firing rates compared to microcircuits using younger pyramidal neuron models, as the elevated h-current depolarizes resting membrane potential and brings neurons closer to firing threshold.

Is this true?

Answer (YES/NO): NO